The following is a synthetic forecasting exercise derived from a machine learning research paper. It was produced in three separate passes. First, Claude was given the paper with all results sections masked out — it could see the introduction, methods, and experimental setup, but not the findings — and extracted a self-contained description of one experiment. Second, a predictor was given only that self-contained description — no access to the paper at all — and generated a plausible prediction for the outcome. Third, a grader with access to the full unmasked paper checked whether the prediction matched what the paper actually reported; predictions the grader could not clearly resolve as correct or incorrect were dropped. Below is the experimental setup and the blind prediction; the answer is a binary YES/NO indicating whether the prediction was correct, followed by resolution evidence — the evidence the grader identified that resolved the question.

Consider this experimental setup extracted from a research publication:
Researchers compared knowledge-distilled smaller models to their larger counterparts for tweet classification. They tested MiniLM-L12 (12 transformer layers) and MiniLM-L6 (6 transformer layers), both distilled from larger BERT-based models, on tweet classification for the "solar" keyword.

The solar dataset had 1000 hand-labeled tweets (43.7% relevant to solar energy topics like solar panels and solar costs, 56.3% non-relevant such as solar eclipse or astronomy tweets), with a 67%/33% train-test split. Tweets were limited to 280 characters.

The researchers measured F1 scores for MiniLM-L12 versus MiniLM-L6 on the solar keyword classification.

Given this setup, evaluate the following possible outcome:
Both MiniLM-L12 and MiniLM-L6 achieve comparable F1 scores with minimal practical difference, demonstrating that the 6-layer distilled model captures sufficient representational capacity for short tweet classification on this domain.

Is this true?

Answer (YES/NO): YES